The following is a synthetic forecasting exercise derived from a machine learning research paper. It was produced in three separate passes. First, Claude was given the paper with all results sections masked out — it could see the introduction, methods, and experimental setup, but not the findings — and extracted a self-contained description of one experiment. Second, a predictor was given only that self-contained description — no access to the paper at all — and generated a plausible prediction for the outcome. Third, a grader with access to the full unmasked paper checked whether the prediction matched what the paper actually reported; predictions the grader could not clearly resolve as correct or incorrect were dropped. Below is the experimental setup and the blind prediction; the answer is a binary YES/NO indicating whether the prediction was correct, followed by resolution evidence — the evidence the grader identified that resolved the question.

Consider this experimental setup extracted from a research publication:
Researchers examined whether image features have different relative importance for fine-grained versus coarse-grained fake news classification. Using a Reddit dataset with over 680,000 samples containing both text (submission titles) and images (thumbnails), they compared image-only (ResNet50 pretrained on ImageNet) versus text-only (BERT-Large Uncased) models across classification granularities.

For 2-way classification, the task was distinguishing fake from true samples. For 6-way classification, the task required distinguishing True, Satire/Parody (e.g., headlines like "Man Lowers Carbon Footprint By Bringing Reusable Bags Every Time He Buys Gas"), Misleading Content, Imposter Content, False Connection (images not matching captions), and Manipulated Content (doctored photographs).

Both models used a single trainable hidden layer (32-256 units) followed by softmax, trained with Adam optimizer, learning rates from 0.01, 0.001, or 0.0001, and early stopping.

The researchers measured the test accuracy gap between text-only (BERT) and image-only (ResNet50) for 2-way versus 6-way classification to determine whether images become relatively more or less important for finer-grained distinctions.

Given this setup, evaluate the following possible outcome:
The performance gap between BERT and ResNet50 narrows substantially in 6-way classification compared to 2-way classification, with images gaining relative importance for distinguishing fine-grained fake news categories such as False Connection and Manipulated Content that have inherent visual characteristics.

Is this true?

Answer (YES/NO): YES